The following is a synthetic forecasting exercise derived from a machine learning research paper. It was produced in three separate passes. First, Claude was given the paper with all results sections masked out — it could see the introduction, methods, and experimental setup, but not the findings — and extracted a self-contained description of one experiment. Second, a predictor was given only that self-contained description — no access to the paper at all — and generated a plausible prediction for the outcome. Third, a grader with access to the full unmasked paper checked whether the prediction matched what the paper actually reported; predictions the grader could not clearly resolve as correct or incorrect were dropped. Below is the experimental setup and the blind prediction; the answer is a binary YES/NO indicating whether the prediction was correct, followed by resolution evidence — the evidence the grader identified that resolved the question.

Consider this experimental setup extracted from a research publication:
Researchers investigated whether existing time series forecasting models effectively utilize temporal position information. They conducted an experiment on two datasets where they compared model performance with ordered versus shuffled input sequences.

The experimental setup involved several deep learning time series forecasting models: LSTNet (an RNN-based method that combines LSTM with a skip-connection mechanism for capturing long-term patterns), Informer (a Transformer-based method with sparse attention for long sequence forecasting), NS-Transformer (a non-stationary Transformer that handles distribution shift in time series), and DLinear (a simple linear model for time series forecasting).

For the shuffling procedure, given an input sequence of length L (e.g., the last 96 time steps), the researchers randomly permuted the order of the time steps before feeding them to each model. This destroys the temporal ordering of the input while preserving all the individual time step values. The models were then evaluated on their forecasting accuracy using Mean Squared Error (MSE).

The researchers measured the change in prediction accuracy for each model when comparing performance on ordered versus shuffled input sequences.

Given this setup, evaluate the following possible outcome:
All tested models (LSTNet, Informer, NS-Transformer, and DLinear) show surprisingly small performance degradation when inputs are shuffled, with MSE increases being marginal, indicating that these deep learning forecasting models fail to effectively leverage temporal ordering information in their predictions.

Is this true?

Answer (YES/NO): NO